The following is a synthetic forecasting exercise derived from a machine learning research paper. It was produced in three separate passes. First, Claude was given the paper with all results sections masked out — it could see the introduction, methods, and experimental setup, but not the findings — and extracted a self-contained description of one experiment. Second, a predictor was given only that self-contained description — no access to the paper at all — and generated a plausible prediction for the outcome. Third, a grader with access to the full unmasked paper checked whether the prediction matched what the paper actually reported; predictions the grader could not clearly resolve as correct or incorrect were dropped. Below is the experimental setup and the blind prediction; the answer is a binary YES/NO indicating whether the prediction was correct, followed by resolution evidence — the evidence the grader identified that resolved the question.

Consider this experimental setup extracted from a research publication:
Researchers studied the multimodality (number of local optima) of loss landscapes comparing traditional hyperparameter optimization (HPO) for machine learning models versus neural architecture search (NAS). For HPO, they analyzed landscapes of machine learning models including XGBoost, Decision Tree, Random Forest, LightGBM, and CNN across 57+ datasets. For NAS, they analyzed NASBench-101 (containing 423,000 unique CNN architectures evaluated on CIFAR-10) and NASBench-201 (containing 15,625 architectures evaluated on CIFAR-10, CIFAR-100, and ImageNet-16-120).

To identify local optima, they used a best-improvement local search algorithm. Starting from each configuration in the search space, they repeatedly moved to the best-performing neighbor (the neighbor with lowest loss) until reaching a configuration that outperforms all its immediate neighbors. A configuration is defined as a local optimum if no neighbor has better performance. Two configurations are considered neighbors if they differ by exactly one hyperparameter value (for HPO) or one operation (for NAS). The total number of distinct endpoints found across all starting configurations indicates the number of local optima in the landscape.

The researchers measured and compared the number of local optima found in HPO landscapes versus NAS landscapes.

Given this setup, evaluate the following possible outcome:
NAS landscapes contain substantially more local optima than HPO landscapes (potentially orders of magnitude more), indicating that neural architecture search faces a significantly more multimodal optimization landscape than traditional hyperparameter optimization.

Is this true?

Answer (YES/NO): YES